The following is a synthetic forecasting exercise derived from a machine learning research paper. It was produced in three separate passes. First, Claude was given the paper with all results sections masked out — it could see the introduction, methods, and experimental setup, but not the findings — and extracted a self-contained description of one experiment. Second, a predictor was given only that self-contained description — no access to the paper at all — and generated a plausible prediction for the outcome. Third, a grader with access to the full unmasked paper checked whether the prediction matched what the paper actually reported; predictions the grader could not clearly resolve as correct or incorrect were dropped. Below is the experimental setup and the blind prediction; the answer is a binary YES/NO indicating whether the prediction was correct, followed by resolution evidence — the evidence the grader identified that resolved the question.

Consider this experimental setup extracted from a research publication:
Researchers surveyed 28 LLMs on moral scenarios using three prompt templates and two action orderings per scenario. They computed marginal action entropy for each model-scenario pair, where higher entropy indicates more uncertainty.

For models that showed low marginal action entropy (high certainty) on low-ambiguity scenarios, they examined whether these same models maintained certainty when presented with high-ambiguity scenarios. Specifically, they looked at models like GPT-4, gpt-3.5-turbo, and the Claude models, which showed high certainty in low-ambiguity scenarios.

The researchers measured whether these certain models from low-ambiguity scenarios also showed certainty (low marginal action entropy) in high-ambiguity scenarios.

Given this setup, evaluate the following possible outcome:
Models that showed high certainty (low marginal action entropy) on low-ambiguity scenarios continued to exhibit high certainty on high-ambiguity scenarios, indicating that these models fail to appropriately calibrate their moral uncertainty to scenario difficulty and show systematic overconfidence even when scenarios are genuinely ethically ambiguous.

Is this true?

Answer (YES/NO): YES